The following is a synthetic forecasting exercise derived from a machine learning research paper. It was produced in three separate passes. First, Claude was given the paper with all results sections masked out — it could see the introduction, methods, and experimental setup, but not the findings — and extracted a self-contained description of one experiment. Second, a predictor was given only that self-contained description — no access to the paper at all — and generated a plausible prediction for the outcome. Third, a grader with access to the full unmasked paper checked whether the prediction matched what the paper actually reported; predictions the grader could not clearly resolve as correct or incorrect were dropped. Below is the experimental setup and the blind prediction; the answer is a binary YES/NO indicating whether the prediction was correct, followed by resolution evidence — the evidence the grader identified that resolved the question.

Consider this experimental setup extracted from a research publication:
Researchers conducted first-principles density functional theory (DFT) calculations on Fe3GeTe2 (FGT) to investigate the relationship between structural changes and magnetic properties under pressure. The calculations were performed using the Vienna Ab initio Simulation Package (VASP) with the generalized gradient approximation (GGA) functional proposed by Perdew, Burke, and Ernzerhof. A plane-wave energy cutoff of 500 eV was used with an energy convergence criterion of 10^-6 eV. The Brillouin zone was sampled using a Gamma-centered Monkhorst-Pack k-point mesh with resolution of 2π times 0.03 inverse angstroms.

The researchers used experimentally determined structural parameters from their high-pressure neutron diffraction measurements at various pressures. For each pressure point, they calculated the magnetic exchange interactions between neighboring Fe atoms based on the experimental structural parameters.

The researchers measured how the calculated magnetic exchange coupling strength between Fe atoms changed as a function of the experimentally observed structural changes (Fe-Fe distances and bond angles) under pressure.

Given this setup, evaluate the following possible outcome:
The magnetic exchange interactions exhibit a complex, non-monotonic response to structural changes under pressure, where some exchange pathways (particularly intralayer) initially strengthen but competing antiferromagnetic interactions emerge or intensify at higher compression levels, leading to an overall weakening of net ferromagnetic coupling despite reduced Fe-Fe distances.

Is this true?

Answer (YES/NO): NO